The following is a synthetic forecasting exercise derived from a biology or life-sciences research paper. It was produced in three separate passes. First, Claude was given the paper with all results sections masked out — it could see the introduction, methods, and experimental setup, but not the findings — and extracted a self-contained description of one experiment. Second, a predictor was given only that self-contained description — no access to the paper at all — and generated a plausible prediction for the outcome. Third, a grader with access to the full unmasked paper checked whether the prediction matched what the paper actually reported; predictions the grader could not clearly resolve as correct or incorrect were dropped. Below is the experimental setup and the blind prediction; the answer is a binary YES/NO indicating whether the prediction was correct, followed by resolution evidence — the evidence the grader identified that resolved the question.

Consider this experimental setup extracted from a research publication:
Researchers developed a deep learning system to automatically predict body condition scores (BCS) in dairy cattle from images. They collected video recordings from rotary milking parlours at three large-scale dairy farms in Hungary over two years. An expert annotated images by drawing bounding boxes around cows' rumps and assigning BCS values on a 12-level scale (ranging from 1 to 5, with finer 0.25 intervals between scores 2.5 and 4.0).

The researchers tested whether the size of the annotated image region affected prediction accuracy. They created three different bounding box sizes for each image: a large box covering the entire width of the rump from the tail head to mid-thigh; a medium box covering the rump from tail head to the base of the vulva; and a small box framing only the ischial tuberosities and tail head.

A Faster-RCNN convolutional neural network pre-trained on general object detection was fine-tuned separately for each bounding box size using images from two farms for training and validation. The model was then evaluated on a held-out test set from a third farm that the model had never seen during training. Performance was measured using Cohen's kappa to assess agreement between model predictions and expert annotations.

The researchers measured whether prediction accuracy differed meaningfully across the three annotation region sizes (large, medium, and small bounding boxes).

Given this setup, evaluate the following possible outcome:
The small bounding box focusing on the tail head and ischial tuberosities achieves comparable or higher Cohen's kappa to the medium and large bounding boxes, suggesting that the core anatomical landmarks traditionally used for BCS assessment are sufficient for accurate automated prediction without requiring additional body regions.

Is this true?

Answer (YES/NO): YES